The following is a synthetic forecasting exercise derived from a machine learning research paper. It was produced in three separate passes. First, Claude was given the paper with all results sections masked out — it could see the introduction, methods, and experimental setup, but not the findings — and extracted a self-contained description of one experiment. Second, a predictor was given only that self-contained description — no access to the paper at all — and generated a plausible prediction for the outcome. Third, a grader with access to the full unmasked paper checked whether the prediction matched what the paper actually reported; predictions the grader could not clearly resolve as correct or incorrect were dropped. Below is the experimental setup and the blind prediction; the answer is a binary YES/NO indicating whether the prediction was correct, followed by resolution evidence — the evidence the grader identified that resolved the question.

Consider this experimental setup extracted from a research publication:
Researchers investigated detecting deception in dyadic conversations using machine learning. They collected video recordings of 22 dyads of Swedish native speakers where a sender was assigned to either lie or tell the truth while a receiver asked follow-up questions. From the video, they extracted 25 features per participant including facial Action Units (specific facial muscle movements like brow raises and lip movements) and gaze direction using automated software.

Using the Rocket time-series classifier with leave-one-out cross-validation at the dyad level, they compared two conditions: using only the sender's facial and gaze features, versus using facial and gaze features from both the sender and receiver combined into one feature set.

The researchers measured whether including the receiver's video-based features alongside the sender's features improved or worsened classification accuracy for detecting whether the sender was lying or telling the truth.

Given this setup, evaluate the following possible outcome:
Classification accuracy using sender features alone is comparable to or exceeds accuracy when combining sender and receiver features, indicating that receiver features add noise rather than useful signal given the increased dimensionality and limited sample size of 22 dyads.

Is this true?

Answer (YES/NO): NO